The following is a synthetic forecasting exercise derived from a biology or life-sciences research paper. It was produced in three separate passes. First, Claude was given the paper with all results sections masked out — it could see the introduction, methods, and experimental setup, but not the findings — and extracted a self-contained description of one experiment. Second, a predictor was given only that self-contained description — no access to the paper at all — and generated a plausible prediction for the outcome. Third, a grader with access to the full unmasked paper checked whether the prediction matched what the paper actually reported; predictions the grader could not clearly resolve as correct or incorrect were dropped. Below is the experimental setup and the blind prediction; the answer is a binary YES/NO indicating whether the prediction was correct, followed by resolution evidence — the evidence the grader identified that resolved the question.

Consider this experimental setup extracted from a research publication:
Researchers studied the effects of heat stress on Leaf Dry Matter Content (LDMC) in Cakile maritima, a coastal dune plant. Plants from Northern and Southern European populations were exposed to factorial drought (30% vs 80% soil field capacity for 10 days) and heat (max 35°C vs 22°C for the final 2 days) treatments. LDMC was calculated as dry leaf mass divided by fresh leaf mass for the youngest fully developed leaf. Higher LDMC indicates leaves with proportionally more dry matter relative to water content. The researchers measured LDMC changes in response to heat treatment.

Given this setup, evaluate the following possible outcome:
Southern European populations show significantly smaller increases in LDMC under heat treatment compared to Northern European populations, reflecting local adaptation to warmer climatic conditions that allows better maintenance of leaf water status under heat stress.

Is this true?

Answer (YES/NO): NO